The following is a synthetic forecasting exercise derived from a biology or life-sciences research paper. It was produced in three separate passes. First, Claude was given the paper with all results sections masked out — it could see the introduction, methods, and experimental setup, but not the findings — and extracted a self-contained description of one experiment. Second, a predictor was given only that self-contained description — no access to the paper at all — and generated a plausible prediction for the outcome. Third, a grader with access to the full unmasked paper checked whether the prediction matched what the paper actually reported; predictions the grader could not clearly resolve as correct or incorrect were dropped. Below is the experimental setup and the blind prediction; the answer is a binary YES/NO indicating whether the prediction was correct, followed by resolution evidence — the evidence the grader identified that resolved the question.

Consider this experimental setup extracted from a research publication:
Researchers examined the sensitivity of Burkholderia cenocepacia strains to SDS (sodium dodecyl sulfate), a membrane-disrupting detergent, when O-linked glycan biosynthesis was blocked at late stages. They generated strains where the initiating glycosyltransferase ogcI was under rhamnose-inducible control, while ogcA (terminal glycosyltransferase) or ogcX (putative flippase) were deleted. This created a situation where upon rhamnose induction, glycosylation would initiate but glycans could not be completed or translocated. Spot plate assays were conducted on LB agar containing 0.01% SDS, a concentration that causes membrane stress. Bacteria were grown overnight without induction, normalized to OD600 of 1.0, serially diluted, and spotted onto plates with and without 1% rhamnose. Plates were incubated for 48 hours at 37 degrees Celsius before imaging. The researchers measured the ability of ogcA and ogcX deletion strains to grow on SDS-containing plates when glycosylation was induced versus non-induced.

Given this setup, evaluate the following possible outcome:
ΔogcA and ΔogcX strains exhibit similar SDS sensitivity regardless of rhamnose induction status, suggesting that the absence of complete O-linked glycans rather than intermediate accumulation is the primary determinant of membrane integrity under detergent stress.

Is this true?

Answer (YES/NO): NO